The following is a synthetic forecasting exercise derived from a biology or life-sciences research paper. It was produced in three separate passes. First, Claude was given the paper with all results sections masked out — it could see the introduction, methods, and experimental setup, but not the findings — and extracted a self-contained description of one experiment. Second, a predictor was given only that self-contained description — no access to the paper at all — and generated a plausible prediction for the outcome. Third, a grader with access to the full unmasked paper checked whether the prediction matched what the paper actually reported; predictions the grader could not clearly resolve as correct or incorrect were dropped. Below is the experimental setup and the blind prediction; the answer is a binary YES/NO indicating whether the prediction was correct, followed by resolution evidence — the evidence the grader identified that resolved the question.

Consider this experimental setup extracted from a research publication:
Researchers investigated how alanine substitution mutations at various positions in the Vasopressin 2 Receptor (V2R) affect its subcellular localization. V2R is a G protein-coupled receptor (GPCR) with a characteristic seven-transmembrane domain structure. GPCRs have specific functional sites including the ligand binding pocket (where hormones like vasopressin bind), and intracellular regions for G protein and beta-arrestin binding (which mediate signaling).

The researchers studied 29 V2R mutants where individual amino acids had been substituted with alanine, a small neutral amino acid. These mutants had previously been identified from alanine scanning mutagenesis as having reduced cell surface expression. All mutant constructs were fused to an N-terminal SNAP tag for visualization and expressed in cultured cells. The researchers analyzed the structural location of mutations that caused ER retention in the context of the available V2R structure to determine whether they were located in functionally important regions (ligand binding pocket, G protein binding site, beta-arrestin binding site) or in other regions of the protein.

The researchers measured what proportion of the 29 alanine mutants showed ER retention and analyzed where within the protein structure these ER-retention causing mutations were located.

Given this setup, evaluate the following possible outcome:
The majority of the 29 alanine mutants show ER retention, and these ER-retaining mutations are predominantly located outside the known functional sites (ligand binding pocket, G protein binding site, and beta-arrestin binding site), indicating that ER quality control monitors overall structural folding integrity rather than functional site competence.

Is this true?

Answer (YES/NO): YES